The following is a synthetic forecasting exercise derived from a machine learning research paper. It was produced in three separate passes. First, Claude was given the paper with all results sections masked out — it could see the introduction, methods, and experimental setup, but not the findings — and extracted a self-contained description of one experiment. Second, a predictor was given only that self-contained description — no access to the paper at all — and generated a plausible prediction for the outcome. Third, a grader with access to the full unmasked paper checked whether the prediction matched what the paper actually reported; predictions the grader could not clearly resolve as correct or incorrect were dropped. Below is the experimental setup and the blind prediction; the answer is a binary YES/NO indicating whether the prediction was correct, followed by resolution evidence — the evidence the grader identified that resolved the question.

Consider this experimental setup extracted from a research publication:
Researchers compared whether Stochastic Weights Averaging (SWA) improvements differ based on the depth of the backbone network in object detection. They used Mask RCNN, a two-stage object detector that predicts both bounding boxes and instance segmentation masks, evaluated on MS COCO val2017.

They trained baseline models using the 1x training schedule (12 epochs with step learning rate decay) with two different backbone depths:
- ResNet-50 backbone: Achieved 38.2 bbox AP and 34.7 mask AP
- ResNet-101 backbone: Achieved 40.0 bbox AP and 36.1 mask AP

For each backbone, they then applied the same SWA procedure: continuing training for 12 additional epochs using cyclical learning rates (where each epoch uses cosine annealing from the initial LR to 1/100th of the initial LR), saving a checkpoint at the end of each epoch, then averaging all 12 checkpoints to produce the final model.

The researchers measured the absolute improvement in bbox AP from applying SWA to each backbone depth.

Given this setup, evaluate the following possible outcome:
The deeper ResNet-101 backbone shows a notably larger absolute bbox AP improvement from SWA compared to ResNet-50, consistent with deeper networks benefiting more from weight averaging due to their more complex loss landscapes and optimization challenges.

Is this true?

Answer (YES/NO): NO